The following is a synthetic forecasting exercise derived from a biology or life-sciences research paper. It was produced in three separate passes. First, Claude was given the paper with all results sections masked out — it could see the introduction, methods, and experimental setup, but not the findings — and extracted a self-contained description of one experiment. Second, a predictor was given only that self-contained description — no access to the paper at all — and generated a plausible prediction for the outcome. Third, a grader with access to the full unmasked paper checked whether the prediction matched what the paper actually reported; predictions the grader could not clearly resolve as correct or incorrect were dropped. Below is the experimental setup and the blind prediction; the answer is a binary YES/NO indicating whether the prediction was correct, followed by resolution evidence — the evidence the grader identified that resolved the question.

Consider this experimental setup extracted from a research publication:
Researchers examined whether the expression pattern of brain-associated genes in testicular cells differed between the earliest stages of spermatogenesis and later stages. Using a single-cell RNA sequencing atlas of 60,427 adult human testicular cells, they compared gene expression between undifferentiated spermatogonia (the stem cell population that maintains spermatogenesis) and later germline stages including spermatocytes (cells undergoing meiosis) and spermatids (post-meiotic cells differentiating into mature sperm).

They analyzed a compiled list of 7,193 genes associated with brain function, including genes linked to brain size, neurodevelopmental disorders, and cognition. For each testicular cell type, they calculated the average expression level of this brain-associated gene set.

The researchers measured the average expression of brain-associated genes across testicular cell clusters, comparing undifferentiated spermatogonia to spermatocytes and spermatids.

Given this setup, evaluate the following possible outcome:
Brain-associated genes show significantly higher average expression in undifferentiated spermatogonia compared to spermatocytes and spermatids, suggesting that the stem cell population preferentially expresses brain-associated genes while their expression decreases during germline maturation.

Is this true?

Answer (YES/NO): NO